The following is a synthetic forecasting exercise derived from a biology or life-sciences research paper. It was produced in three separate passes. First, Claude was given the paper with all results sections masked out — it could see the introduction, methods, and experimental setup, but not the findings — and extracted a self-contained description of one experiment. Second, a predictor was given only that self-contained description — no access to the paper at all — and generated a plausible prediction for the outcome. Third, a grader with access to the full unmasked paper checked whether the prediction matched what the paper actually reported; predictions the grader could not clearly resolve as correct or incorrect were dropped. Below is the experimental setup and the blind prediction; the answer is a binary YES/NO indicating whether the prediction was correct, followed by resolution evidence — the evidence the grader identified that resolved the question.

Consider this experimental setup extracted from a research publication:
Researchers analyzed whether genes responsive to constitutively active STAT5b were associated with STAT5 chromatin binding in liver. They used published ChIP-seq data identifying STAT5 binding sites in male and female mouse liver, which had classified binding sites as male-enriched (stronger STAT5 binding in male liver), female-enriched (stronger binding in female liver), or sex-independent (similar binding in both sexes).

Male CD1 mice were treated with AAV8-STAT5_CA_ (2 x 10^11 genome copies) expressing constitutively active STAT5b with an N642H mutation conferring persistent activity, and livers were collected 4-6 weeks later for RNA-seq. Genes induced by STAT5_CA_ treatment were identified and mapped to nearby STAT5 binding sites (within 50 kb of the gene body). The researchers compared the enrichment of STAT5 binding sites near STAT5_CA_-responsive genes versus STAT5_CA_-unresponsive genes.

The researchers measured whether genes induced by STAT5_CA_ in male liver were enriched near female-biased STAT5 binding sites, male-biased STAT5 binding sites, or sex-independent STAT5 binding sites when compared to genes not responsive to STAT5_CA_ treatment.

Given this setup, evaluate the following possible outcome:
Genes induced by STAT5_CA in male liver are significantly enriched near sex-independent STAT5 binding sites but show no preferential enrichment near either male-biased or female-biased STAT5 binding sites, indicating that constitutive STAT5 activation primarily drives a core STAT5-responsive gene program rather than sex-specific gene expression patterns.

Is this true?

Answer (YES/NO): NO